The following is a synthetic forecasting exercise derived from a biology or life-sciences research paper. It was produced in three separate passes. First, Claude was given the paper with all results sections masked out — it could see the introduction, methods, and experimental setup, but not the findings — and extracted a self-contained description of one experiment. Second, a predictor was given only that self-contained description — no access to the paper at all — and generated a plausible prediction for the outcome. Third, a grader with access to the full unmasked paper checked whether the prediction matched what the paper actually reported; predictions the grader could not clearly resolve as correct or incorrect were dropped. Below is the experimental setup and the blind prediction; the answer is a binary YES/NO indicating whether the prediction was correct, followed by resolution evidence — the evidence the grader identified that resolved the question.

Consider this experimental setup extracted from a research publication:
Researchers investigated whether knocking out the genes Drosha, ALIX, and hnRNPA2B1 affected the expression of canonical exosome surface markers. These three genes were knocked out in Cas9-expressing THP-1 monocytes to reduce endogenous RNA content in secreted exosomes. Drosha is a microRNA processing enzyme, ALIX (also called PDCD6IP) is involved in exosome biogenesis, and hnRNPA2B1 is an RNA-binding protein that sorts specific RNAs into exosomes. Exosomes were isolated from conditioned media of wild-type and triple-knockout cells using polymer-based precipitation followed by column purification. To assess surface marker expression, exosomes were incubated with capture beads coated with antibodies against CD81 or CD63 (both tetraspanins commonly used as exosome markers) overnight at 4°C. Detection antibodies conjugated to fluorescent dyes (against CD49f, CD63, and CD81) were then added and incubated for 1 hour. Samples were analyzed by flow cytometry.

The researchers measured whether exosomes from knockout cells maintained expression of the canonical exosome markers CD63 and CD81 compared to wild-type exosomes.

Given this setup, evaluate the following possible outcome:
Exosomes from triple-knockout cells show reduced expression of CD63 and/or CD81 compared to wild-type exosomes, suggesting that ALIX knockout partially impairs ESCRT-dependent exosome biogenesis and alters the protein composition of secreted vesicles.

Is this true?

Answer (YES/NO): NO